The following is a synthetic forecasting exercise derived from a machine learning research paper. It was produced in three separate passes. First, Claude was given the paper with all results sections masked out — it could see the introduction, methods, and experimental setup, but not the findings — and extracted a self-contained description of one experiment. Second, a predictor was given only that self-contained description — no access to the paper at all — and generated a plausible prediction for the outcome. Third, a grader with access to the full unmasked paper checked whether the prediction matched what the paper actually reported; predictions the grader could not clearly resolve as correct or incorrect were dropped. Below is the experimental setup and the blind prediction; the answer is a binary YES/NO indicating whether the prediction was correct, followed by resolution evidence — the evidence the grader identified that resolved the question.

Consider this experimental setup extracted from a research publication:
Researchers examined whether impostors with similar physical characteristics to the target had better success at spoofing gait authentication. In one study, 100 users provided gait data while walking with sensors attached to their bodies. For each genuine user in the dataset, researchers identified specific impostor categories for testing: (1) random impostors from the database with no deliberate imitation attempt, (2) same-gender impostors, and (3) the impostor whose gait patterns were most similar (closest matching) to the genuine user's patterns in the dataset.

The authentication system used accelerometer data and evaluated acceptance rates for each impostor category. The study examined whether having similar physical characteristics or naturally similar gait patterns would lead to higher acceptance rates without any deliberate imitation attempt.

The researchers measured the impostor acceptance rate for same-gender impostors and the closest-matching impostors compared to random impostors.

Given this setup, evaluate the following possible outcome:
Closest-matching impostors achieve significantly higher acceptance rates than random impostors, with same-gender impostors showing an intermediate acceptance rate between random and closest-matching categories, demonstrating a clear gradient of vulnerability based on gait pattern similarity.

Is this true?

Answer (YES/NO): NO